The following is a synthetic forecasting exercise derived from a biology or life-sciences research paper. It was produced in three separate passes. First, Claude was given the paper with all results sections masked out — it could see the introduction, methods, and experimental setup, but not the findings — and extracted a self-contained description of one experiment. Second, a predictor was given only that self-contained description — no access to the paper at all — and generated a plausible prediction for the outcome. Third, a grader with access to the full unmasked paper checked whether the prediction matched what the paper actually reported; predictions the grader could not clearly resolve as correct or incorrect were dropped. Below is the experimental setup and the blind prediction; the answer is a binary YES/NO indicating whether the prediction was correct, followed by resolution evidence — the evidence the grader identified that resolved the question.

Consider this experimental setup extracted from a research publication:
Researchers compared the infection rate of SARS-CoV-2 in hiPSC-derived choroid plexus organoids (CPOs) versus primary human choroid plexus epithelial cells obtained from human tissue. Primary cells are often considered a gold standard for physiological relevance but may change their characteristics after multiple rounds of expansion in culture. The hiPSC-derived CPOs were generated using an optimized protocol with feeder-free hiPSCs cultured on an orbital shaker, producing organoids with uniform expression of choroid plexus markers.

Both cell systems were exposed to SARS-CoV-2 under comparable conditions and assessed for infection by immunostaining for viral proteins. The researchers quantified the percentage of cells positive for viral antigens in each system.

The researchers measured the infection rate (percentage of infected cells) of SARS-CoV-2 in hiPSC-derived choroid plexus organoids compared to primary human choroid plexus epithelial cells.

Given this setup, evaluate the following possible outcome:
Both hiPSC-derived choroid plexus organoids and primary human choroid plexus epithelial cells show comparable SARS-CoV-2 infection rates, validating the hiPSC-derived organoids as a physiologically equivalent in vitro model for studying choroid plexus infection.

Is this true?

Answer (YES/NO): NO